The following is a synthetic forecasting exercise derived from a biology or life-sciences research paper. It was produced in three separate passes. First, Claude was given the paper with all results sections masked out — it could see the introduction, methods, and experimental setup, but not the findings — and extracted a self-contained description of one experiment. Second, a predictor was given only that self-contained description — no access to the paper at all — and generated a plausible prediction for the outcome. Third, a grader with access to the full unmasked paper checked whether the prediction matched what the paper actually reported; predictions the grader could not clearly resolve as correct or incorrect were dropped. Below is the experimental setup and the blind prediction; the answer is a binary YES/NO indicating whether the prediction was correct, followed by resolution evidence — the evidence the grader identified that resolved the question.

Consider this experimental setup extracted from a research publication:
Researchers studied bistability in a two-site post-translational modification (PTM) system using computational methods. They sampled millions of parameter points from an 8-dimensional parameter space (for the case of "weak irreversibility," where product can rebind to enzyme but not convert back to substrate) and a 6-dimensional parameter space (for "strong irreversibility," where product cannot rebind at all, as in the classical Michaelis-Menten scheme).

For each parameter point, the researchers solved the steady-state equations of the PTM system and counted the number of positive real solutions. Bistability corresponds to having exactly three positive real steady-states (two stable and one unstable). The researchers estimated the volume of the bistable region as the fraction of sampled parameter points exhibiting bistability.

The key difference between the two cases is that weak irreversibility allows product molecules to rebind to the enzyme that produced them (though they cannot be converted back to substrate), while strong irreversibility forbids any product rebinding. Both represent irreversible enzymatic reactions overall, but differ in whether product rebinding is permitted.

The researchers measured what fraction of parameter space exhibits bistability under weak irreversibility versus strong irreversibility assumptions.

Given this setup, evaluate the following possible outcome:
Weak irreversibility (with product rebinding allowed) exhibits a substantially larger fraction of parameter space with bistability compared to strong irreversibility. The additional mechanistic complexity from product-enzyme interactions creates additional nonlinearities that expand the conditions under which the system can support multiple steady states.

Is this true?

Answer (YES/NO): NO